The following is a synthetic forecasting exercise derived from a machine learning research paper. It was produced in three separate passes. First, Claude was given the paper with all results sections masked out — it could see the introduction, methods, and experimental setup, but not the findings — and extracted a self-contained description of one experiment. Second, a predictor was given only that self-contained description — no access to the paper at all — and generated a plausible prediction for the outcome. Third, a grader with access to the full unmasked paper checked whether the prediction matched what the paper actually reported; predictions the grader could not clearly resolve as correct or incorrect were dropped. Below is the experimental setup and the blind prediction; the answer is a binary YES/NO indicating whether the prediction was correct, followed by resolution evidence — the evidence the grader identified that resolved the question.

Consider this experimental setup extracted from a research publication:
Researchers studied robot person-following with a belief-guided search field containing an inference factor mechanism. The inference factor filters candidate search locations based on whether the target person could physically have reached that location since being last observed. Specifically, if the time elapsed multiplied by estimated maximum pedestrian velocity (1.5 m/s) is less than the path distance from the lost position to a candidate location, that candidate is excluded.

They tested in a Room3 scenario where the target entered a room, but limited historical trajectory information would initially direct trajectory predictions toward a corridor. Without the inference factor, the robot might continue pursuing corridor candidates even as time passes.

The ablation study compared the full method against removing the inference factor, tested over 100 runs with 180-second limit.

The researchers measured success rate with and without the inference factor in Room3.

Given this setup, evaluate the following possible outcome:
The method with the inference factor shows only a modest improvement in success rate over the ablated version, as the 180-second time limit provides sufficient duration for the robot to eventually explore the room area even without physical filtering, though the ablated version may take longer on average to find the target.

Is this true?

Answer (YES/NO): NO